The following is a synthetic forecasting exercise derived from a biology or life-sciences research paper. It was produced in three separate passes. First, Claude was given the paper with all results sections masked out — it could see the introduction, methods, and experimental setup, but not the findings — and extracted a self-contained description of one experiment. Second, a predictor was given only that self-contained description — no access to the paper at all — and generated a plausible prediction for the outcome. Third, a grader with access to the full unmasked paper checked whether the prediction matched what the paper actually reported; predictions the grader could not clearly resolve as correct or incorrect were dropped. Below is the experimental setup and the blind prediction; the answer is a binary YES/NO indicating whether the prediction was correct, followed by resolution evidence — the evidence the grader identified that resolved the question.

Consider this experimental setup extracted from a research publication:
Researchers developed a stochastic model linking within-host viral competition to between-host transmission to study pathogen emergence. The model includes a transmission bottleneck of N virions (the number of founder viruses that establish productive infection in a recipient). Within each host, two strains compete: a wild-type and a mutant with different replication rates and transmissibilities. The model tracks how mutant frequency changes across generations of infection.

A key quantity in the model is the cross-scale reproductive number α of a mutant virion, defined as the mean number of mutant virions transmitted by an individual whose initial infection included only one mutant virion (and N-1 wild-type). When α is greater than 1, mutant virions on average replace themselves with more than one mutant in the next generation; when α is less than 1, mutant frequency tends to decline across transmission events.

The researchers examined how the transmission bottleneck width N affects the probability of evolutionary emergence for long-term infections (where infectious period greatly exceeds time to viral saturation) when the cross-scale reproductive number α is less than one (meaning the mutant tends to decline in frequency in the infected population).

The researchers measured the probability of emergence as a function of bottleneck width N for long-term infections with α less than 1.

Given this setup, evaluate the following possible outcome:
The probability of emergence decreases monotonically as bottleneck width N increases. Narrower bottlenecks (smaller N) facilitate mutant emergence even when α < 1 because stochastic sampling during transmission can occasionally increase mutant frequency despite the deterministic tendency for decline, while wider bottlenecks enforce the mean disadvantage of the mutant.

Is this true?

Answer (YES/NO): YES